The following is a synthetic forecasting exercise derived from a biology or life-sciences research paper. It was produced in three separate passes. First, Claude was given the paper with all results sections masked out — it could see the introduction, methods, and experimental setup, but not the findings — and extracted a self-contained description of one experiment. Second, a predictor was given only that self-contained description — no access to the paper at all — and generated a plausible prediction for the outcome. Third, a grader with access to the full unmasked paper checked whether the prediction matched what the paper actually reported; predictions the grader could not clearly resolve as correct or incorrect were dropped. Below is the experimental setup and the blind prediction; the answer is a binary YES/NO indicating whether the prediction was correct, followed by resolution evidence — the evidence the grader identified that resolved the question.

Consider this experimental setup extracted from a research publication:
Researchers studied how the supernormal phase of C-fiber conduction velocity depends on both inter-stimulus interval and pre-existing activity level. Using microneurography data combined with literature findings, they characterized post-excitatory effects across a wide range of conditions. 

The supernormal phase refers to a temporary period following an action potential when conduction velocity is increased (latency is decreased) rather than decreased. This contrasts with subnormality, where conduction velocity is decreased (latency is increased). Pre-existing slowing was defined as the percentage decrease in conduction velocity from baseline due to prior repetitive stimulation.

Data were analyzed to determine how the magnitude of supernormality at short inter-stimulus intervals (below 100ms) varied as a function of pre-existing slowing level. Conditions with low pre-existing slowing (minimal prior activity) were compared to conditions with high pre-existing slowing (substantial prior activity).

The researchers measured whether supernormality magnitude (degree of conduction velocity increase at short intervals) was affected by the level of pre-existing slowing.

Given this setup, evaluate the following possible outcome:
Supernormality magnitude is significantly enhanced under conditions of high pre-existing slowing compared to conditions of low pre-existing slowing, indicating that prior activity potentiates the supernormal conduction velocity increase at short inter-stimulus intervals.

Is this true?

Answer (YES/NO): YES